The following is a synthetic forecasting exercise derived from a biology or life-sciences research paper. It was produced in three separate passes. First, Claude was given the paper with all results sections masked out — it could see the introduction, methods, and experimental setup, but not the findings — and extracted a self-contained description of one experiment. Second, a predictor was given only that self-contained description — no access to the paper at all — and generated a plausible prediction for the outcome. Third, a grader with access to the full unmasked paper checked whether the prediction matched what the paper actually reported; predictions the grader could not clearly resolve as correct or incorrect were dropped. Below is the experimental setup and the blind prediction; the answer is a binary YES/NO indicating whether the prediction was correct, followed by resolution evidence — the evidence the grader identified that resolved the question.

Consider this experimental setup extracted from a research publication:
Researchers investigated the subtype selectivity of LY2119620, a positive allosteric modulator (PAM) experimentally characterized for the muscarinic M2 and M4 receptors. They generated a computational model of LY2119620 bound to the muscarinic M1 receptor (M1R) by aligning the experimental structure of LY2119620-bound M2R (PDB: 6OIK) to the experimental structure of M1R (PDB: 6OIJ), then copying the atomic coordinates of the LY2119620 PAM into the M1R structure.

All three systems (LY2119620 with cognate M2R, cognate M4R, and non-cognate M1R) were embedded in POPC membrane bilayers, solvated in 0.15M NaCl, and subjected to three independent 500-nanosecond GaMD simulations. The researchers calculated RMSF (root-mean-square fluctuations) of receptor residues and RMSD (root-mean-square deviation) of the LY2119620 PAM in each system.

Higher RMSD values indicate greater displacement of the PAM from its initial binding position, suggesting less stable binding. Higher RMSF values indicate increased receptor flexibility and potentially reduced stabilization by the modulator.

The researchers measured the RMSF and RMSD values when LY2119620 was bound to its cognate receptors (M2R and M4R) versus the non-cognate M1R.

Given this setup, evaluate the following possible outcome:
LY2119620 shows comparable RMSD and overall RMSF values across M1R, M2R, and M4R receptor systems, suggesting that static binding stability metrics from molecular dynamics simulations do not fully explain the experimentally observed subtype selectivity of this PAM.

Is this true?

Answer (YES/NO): NO